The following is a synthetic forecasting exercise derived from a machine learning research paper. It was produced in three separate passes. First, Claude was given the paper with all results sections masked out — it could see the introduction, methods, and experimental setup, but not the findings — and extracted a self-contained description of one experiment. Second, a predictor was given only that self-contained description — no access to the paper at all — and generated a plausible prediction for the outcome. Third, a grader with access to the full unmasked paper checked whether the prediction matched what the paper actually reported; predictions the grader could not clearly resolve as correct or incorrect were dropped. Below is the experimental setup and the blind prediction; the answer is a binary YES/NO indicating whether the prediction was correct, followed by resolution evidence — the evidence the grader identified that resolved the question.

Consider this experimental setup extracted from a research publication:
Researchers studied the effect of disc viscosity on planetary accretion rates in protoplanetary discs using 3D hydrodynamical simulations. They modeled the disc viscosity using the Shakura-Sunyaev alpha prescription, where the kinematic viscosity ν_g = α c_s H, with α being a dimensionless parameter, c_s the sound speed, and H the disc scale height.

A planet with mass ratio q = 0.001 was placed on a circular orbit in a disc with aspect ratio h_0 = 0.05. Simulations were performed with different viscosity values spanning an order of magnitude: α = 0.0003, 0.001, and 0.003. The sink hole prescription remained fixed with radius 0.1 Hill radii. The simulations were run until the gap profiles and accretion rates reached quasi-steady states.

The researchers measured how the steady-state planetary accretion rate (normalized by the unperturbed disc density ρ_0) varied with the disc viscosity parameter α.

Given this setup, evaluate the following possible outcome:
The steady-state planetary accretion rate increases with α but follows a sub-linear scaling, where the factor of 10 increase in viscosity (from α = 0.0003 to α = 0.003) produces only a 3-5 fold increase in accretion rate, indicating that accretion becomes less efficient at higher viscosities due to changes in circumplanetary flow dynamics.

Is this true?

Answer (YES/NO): NO